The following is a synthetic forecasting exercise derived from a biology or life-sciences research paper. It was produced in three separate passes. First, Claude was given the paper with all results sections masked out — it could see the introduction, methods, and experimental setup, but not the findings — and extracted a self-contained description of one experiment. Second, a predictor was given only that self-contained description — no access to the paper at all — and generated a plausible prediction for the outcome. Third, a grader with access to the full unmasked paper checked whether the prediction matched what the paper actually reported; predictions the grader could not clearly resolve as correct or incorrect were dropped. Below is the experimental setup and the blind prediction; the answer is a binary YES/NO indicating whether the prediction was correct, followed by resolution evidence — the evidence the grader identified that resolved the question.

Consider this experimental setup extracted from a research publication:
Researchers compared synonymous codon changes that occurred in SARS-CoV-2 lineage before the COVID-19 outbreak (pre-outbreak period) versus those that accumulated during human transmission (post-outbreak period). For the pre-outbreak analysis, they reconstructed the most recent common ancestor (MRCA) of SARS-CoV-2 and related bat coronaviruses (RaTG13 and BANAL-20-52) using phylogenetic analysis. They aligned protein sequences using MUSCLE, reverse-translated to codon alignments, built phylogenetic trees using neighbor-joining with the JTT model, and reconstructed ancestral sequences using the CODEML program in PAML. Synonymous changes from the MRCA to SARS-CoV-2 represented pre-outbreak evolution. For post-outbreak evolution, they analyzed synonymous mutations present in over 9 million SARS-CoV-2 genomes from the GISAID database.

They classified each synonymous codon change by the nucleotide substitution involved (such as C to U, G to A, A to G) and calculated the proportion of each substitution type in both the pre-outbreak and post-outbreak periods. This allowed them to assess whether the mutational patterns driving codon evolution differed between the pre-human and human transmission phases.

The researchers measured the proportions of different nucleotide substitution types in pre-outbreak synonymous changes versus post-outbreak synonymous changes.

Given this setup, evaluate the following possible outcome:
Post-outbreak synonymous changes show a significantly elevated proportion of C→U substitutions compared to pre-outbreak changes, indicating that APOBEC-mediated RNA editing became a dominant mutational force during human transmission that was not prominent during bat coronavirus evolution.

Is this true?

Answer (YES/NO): YES